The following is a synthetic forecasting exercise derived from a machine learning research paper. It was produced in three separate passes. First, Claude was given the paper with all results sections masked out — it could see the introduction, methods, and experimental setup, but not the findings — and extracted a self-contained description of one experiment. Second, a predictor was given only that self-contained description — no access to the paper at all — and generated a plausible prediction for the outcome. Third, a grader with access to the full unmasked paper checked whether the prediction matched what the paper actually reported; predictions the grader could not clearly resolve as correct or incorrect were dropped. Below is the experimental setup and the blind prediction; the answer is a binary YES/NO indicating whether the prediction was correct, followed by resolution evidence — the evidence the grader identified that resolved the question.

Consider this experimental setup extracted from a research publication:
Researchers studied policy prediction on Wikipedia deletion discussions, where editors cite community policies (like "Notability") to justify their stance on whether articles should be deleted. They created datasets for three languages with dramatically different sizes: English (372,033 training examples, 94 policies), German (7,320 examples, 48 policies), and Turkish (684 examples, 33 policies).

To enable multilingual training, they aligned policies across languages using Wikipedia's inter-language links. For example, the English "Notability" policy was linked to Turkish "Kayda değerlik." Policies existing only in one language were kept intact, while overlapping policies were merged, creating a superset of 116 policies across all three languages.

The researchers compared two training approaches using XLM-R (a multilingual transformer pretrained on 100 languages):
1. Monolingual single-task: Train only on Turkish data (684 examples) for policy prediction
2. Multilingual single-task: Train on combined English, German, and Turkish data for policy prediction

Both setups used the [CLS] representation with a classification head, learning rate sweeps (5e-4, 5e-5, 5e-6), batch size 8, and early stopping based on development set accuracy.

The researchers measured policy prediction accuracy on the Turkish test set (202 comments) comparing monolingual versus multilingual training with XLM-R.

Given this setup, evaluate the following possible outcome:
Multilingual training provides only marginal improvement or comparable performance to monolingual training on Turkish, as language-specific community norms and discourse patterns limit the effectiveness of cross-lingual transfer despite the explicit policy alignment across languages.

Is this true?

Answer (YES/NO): NO